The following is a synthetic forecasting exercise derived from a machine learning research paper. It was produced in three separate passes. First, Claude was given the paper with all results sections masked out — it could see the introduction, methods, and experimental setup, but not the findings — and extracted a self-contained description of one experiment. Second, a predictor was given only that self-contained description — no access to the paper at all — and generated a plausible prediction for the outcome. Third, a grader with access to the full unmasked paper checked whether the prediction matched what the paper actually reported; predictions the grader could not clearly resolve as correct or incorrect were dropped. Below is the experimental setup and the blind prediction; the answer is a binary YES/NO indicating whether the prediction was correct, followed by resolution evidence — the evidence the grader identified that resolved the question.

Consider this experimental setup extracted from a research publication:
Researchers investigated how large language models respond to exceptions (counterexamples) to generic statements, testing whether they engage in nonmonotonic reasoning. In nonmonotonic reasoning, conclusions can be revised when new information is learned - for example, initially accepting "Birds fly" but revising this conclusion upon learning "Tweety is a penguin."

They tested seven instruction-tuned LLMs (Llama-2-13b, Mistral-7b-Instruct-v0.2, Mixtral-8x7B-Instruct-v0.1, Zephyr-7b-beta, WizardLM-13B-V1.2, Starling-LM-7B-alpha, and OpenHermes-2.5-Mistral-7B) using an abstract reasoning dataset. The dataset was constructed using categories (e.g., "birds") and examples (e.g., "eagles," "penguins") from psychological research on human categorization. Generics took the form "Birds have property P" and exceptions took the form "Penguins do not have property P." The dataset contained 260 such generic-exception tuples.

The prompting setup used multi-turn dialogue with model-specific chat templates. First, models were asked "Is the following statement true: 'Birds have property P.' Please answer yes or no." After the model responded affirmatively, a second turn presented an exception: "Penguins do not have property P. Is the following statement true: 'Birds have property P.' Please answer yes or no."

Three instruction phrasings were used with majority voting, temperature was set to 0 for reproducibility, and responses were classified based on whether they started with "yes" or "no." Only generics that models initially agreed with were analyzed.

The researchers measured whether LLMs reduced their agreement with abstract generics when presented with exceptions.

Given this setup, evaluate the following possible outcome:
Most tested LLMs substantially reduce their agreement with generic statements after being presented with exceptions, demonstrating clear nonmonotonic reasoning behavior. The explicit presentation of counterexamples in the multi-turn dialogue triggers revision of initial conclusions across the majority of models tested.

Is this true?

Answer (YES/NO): YES